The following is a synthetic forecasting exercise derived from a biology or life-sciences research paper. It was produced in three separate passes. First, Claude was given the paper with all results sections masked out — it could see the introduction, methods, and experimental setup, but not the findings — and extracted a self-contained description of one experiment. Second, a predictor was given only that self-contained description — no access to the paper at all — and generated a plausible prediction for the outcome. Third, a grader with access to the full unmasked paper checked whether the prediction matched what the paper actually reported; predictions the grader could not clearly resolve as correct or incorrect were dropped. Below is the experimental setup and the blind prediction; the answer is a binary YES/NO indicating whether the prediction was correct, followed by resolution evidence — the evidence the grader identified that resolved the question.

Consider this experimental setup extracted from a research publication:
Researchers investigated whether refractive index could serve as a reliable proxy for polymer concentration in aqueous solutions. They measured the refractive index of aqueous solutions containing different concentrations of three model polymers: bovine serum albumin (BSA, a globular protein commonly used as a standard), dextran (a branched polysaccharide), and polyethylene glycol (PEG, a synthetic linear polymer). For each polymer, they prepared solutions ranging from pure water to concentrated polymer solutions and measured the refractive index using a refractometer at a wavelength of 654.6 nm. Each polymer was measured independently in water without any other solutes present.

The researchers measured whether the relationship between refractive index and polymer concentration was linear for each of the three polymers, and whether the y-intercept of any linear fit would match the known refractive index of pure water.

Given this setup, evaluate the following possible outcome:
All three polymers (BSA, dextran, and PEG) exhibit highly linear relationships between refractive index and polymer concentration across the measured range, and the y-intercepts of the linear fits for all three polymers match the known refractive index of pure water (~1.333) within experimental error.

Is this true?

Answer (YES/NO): YES